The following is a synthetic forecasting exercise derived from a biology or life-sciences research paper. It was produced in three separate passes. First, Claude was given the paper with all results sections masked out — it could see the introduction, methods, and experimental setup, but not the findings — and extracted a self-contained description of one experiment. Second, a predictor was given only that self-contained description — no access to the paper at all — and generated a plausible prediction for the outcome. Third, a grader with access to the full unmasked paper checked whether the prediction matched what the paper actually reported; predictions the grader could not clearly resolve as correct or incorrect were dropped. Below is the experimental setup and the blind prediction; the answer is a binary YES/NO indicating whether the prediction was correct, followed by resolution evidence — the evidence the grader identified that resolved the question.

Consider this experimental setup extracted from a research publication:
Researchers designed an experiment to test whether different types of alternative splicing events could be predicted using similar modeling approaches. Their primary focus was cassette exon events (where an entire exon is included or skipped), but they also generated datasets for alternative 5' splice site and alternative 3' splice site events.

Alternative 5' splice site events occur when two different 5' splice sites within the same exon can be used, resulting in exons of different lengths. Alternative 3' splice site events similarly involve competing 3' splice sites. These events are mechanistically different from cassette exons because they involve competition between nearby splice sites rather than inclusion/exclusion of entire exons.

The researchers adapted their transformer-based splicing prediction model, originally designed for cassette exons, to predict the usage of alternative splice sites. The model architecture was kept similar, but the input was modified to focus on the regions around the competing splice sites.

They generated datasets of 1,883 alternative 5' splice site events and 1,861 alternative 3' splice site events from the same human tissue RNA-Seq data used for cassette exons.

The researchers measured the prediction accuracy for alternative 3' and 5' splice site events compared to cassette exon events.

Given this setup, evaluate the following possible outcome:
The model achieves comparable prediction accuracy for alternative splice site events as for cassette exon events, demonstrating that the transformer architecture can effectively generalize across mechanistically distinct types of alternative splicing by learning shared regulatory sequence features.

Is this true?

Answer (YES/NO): YES